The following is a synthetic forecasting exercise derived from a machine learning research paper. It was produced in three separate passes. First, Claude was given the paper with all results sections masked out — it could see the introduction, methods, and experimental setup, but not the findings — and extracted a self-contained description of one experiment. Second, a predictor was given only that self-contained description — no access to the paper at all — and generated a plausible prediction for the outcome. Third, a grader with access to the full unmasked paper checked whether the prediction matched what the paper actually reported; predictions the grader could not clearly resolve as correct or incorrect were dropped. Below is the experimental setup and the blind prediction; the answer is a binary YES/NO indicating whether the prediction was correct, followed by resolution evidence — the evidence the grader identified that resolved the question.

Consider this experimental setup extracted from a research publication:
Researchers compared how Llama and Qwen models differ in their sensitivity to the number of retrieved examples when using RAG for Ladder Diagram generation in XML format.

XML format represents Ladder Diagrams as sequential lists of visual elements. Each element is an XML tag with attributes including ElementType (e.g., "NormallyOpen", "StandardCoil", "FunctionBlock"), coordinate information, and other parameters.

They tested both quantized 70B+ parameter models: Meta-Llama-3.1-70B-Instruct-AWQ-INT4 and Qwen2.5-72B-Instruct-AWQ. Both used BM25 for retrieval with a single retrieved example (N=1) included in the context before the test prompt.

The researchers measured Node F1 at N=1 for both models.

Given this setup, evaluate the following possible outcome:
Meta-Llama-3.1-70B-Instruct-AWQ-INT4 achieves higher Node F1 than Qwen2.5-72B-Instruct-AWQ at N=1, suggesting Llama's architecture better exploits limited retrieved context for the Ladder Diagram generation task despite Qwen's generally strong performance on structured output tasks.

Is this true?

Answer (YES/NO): YES